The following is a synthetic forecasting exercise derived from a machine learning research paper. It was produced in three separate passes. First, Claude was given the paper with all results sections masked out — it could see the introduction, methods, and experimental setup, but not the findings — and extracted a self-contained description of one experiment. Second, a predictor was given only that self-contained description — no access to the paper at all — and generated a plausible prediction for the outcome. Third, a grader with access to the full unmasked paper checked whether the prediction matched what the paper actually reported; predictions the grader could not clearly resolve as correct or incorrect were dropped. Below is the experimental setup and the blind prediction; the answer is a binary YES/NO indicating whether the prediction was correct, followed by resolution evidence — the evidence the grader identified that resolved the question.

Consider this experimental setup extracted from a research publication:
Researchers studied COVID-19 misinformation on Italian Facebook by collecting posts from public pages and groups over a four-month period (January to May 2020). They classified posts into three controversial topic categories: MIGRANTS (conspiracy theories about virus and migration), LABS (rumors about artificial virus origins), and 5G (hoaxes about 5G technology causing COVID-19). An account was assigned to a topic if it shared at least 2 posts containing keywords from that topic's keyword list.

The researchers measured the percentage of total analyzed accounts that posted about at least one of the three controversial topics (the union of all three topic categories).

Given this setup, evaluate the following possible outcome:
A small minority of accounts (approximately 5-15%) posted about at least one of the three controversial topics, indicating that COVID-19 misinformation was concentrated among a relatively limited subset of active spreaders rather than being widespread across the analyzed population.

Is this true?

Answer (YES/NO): NO